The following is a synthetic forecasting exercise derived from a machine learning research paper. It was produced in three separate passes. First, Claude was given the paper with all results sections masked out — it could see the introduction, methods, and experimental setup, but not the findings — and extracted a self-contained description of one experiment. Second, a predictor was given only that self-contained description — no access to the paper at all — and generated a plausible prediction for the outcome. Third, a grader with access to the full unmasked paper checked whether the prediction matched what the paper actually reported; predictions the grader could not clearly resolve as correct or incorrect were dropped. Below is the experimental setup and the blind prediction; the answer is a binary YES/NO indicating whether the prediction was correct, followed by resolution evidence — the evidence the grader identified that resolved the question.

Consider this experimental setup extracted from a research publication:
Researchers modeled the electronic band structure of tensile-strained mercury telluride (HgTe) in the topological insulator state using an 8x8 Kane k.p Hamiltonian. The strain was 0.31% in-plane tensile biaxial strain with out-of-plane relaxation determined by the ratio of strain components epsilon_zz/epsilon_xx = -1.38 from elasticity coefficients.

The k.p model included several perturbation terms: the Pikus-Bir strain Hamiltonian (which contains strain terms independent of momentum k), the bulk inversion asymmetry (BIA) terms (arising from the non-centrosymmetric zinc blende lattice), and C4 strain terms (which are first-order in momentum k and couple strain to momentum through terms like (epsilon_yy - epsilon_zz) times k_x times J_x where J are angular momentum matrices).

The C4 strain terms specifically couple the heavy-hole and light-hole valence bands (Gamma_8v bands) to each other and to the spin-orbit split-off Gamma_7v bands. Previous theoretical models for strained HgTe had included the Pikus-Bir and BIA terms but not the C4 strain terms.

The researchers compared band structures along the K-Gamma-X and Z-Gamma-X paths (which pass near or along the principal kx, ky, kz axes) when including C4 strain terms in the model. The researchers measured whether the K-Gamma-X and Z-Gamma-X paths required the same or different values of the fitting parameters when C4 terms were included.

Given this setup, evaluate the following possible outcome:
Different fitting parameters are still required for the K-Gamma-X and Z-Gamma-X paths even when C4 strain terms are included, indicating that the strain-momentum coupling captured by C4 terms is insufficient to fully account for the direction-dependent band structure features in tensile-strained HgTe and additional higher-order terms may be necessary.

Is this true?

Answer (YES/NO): NO